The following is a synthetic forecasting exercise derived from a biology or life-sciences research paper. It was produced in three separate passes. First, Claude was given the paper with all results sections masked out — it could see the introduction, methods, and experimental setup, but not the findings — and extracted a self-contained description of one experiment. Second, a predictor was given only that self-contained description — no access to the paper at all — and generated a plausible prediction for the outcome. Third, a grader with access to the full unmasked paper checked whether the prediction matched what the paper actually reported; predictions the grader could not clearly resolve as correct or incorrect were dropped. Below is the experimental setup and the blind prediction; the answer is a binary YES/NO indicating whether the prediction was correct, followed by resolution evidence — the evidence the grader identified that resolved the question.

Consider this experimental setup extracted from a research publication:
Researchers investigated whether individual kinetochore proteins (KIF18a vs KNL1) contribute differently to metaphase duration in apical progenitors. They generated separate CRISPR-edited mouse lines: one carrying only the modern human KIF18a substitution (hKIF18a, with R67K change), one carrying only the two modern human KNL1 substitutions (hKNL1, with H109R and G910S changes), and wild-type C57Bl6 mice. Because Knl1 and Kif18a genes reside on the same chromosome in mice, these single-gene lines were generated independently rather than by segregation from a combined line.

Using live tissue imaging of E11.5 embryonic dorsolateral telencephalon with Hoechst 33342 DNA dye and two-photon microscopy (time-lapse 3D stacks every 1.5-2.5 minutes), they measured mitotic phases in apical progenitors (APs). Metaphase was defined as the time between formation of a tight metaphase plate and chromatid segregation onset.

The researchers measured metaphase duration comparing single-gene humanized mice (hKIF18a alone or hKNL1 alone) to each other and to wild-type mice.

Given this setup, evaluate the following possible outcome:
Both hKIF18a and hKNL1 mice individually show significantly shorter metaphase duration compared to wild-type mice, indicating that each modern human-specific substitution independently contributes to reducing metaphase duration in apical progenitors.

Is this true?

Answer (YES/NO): NO